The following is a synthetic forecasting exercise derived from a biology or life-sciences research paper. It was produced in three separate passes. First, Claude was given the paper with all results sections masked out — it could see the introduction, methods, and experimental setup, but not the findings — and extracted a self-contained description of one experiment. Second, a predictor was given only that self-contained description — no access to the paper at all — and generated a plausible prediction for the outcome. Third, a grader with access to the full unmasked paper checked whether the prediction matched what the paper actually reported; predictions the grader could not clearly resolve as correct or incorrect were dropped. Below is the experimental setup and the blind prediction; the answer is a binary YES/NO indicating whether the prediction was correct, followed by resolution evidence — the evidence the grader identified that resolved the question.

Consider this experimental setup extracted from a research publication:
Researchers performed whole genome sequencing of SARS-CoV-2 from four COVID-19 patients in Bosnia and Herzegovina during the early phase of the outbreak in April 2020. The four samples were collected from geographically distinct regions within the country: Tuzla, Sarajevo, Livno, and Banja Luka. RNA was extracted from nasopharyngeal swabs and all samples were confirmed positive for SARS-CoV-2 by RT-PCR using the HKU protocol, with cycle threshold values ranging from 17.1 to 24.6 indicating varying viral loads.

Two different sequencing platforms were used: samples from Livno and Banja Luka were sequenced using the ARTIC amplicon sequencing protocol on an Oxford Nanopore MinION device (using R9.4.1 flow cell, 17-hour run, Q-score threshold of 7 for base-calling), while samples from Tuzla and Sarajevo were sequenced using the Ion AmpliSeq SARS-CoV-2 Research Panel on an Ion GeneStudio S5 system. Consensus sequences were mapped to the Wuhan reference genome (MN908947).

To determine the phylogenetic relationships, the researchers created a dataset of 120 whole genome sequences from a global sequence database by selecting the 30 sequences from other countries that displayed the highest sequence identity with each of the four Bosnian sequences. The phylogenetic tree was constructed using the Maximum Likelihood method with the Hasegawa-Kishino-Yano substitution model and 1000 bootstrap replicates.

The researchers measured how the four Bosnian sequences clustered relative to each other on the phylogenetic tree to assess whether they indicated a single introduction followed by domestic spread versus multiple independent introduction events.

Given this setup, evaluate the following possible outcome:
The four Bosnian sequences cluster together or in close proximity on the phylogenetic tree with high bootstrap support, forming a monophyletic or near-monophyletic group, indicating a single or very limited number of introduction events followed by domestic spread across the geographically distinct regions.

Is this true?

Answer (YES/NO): NO